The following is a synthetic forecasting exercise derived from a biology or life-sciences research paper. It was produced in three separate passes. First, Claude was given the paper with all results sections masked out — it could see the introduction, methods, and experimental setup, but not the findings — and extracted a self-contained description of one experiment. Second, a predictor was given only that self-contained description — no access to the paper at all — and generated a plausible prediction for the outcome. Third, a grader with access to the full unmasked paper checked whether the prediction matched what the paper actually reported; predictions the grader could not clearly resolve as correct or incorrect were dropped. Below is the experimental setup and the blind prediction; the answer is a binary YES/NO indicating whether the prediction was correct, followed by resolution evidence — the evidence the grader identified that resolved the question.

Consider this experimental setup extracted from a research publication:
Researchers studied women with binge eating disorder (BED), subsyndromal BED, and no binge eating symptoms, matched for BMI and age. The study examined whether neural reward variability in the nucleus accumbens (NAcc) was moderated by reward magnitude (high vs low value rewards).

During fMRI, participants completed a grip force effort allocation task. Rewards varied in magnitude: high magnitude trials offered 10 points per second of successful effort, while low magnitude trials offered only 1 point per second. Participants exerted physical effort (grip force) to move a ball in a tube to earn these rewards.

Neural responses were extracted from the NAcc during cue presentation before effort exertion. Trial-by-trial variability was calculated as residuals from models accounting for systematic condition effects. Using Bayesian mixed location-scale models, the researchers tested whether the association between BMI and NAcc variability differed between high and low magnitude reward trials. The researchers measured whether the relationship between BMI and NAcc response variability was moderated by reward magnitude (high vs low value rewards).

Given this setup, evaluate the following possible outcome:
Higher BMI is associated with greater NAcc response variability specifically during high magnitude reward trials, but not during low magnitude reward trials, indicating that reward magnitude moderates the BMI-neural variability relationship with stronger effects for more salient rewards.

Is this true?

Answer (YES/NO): NO